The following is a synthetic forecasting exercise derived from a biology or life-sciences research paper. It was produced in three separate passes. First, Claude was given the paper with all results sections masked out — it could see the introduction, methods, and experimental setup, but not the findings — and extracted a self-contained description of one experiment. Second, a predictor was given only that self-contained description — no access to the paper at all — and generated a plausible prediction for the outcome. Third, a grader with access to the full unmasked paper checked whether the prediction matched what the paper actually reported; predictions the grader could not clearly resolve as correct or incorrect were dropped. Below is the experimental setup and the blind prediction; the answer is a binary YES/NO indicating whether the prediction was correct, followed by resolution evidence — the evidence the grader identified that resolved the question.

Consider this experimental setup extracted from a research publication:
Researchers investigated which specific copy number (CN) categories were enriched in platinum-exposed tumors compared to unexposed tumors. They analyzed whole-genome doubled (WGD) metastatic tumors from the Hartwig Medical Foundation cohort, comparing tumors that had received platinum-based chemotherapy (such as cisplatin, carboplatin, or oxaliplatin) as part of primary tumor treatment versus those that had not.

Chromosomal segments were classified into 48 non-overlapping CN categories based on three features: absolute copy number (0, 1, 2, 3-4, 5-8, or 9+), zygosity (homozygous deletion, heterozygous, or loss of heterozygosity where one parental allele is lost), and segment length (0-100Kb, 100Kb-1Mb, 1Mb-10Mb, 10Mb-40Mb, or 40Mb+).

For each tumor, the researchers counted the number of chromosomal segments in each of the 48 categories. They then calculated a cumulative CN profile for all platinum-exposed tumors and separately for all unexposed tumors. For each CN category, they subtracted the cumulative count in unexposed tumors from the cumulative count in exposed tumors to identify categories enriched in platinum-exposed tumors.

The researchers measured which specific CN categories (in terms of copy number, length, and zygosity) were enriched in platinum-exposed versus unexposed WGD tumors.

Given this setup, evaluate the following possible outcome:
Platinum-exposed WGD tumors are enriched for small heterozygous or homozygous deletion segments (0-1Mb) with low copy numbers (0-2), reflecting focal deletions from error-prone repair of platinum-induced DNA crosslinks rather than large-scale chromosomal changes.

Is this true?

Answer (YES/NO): NO